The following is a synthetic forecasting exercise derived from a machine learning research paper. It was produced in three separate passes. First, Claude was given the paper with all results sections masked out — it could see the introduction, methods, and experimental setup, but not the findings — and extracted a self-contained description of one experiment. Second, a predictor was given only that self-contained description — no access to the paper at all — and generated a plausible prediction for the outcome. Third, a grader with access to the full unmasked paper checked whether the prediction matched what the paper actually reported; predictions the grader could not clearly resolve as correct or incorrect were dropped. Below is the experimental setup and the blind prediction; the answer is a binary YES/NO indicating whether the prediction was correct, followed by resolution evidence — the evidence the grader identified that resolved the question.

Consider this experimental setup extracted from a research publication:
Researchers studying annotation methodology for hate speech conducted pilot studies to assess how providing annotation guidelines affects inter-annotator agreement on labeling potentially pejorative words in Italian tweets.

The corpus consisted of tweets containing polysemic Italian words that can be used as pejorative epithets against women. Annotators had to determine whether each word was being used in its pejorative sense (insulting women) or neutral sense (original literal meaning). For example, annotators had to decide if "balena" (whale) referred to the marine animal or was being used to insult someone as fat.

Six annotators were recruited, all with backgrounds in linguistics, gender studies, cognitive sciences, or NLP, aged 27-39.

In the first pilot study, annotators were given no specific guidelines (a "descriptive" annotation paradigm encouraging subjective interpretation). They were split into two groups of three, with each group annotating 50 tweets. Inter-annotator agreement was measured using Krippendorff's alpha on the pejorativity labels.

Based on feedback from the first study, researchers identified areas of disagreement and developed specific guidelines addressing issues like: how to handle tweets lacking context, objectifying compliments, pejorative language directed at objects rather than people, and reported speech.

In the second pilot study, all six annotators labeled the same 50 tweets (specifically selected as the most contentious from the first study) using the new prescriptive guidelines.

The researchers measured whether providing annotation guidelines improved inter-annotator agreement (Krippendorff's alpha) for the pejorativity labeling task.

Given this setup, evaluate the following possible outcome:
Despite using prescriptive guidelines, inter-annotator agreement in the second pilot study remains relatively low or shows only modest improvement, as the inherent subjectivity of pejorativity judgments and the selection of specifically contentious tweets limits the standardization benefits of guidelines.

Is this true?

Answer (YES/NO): YES